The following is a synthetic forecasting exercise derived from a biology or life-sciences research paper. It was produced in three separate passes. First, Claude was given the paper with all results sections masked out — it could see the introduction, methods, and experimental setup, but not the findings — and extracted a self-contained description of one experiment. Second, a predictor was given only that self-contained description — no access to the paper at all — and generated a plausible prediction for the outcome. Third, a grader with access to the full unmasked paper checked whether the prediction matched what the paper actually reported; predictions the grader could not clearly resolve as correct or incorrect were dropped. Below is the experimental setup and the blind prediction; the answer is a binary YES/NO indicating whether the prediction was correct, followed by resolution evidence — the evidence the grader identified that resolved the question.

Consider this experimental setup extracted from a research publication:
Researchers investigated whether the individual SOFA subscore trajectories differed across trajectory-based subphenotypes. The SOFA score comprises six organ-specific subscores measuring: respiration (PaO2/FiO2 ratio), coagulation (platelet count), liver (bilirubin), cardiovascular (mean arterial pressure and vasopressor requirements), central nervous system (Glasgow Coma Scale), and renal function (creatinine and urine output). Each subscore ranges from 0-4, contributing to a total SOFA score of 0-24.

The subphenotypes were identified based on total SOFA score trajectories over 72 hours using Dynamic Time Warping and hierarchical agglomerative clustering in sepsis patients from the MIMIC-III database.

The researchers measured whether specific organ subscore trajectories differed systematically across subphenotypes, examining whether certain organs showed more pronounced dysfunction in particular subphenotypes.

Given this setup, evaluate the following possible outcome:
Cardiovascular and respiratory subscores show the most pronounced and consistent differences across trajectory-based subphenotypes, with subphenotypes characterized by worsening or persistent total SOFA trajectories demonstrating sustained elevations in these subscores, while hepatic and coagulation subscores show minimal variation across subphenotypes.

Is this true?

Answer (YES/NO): NO